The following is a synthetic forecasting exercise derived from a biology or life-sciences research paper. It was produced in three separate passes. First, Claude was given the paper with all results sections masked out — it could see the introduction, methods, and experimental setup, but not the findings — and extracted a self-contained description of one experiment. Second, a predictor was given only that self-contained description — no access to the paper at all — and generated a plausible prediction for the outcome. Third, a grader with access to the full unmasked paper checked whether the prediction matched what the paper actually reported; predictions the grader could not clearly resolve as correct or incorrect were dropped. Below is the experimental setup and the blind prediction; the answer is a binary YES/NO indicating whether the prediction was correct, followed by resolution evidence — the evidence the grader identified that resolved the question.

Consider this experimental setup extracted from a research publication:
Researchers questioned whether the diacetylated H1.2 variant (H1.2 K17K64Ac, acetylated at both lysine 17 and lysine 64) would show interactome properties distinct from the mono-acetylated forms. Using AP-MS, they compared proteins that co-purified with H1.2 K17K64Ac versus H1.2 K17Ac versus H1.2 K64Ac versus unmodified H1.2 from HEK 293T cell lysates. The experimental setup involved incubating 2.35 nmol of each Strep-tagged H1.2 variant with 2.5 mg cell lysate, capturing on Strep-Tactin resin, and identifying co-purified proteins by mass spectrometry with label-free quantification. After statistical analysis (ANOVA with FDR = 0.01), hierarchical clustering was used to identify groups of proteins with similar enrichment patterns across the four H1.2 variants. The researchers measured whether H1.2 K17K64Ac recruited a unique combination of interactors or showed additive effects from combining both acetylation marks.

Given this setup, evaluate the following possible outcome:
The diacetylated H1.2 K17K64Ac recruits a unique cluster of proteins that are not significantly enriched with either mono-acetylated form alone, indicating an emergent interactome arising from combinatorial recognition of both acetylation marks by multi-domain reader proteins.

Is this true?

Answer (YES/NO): NO